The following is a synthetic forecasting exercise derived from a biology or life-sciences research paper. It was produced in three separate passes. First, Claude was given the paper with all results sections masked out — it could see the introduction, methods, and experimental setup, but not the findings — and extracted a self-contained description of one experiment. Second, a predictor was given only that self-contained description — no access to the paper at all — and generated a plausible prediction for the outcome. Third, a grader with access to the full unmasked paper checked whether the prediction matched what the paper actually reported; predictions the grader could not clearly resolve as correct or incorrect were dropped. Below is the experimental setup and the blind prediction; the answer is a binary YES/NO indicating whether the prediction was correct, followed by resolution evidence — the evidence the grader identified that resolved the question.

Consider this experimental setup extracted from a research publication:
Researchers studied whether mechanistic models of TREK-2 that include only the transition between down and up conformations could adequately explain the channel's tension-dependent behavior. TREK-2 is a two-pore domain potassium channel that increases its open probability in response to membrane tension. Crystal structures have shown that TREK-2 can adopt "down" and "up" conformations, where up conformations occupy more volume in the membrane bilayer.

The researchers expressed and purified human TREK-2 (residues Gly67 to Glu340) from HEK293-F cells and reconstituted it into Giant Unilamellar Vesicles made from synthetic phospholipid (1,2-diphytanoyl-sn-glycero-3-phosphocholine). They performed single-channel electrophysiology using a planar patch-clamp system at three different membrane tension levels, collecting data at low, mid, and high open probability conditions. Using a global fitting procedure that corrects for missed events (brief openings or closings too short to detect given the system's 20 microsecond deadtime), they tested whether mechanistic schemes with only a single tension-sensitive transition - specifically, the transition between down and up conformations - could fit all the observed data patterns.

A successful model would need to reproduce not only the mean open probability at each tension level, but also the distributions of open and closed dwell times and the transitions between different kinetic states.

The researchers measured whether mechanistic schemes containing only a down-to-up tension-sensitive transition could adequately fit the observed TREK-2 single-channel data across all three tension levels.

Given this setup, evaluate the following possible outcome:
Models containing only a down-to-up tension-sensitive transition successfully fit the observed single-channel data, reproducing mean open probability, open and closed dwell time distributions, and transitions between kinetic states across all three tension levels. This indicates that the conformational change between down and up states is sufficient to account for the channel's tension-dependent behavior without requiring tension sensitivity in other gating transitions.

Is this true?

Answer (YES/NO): NO